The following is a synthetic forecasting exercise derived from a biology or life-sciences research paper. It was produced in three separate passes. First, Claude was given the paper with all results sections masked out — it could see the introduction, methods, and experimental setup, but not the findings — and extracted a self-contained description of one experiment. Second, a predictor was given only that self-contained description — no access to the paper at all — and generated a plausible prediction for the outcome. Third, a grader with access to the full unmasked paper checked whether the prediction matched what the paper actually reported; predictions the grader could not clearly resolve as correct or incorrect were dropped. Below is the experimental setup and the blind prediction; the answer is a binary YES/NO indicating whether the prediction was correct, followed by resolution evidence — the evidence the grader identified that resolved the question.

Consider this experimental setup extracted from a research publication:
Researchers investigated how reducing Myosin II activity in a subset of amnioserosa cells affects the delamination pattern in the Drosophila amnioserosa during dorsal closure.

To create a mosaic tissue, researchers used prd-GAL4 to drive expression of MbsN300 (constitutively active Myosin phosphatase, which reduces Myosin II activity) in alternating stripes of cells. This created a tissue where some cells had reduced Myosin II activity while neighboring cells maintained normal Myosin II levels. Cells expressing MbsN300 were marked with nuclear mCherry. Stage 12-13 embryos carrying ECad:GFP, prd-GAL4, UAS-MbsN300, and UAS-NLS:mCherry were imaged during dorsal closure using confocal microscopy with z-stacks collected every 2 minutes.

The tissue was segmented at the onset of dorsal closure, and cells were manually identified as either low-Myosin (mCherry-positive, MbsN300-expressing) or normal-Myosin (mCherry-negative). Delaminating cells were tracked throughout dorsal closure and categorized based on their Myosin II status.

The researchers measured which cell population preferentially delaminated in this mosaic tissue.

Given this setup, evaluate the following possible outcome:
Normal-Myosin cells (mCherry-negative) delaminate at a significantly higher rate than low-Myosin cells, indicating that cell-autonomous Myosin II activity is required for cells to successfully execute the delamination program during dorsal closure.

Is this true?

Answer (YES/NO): YES